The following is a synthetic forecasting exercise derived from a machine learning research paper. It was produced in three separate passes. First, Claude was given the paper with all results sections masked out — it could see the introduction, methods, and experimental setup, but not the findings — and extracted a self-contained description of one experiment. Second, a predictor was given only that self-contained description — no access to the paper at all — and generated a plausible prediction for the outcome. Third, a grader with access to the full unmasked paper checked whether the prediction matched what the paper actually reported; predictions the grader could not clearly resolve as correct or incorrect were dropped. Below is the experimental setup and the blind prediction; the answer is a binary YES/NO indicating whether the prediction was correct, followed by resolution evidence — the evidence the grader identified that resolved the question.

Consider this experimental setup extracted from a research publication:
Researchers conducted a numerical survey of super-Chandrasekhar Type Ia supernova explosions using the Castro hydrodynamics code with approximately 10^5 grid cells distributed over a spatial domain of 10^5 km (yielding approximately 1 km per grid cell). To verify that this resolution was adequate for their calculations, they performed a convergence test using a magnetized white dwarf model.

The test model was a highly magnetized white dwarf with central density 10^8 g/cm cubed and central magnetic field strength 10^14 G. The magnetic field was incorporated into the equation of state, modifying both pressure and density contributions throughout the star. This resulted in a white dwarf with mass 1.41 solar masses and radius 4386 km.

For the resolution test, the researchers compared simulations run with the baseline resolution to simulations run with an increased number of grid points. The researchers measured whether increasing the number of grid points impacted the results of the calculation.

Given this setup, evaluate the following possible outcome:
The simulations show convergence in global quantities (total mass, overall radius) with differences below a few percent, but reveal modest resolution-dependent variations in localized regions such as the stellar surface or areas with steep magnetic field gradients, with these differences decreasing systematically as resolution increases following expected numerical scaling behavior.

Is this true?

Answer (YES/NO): NO